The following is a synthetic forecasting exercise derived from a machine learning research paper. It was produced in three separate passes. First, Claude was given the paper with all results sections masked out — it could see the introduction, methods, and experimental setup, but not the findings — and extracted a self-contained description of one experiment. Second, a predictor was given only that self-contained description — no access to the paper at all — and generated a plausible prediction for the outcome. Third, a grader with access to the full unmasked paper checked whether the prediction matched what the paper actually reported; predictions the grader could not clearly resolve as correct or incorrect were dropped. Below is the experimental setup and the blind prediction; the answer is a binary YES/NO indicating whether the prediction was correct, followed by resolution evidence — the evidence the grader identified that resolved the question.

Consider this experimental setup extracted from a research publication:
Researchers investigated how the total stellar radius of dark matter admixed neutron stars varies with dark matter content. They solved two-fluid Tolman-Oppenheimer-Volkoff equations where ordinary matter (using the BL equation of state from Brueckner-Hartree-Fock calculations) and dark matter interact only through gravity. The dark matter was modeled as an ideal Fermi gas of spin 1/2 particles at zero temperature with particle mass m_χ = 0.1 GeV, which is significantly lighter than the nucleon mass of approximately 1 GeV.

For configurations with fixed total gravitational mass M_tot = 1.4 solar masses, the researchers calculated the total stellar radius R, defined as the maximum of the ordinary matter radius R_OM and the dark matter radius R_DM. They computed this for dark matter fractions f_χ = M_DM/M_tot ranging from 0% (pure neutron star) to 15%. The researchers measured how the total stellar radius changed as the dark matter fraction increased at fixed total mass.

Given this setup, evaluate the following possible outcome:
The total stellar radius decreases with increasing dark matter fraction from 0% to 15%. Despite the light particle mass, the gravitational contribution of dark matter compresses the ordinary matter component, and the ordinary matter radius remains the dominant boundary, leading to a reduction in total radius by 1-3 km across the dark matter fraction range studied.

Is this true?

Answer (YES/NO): NO